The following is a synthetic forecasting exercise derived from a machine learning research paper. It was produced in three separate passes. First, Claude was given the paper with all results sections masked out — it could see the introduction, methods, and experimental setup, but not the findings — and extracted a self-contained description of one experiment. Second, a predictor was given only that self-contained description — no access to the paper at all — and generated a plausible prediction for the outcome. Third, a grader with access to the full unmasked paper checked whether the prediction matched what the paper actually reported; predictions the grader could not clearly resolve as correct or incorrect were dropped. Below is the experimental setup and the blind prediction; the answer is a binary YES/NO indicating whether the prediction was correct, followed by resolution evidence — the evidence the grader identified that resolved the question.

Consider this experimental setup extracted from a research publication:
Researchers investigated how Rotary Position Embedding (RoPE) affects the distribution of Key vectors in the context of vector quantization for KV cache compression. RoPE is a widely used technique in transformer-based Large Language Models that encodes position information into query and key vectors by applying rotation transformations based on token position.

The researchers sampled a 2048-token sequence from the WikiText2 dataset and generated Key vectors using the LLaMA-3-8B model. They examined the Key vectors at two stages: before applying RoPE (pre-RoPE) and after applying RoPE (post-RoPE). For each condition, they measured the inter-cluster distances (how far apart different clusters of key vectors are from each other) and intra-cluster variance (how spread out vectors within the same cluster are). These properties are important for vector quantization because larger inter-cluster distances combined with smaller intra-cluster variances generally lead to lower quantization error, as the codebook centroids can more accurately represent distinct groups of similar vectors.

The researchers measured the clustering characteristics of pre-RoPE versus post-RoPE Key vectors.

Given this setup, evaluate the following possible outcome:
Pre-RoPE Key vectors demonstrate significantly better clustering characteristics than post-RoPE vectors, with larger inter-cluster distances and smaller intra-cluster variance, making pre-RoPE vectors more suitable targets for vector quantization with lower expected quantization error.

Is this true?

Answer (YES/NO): NO